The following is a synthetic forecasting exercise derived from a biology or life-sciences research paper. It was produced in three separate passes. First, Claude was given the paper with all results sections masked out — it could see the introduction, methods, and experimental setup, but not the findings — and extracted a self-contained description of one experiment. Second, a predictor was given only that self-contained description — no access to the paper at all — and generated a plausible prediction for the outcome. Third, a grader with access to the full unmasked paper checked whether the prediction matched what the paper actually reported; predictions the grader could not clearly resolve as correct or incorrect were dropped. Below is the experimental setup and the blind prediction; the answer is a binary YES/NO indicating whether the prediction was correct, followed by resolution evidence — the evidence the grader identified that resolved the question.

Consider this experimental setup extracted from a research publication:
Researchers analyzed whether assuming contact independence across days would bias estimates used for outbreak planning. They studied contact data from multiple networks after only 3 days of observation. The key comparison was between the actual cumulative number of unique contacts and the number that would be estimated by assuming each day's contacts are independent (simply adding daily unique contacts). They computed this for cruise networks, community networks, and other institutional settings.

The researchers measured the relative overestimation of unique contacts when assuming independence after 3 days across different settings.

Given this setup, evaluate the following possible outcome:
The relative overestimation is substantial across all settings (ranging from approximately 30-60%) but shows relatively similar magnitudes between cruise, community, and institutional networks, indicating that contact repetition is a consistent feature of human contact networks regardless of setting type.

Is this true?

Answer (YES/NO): NO